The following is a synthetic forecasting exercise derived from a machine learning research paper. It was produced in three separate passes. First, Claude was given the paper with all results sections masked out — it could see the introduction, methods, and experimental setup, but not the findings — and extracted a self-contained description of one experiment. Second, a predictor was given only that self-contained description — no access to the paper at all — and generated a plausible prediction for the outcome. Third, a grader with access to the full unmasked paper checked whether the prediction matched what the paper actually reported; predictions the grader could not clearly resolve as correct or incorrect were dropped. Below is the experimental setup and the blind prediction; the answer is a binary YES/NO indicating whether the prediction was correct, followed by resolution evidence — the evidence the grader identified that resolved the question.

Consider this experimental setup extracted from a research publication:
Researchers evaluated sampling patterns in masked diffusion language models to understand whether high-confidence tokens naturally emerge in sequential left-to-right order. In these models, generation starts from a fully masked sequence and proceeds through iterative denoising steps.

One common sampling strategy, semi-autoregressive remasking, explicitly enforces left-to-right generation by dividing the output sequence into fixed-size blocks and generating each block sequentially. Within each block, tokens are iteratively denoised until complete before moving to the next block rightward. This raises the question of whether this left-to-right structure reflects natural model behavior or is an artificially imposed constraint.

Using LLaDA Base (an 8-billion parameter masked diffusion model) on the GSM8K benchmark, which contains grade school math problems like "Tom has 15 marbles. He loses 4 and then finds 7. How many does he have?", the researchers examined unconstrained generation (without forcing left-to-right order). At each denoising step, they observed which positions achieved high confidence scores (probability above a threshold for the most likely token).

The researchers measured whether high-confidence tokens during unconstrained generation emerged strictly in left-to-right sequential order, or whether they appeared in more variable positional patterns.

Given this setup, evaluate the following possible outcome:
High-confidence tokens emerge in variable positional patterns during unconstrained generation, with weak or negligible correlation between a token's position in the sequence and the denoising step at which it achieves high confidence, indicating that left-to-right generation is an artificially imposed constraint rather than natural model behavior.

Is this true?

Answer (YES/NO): NO